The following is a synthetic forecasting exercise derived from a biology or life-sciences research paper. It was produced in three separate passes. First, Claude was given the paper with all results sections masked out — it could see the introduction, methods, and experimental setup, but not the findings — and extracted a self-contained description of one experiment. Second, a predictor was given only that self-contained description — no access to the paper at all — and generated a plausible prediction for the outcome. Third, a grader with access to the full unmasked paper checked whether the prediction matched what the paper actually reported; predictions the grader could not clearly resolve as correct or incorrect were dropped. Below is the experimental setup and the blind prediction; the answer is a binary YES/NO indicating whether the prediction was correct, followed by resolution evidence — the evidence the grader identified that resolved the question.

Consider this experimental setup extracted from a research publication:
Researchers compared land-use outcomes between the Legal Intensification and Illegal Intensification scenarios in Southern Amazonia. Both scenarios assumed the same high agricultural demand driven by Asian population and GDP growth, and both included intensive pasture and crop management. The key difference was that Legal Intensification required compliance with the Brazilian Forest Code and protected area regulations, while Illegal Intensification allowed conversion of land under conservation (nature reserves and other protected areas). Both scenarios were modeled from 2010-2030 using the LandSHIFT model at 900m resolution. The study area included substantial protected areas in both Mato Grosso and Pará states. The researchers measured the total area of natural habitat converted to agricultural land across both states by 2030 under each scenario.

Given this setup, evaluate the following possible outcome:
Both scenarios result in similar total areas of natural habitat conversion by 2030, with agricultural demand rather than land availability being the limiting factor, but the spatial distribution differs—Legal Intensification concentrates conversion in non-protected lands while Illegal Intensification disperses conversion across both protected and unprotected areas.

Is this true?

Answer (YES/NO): NO